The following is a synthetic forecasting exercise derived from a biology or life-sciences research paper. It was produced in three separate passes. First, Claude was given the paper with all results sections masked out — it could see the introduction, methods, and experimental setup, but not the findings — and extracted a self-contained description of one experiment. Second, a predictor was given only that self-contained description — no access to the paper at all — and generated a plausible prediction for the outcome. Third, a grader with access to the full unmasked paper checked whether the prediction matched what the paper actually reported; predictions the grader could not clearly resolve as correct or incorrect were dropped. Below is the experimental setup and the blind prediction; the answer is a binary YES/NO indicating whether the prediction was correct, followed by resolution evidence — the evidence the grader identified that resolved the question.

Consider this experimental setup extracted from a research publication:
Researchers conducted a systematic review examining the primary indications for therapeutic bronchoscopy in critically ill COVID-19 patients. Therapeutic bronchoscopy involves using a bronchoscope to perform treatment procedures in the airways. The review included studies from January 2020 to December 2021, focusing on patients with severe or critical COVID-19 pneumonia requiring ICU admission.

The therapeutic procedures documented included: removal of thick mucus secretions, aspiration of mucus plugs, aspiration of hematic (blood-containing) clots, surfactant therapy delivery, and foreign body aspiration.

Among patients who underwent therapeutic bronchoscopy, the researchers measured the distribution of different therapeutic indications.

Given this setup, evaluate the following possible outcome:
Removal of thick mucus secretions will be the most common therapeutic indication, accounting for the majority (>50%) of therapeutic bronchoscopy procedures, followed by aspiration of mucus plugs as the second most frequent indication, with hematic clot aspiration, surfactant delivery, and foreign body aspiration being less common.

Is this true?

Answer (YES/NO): NO